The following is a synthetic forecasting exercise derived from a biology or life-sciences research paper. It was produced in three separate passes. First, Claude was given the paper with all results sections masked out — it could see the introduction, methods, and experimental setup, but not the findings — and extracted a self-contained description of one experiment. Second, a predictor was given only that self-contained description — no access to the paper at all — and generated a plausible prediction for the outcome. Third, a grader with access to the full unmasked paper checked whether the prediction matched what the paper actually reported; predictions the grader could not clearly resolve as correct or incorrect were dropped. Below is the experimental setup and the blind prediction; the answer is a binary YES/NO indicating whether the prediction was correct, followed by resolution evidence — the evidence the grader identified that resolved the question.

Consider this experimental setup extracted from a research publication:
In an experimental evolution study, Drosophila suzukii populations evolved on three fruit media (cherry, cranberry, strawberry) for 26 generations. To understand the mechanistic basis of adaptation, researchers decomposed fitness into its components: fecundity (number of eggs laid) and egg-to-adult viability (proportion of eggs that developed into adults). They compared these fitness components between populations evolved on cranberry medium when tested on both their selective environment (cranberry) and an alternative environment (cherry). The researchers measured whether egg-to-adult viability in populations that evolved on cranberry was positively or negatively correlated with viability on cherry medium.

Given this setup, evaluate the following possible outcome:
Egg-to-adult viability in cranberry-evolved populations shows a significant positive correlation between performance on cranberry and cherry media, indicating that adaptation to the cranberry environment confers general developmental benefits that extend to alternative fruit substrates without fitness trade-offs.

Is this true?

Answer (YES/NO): NO